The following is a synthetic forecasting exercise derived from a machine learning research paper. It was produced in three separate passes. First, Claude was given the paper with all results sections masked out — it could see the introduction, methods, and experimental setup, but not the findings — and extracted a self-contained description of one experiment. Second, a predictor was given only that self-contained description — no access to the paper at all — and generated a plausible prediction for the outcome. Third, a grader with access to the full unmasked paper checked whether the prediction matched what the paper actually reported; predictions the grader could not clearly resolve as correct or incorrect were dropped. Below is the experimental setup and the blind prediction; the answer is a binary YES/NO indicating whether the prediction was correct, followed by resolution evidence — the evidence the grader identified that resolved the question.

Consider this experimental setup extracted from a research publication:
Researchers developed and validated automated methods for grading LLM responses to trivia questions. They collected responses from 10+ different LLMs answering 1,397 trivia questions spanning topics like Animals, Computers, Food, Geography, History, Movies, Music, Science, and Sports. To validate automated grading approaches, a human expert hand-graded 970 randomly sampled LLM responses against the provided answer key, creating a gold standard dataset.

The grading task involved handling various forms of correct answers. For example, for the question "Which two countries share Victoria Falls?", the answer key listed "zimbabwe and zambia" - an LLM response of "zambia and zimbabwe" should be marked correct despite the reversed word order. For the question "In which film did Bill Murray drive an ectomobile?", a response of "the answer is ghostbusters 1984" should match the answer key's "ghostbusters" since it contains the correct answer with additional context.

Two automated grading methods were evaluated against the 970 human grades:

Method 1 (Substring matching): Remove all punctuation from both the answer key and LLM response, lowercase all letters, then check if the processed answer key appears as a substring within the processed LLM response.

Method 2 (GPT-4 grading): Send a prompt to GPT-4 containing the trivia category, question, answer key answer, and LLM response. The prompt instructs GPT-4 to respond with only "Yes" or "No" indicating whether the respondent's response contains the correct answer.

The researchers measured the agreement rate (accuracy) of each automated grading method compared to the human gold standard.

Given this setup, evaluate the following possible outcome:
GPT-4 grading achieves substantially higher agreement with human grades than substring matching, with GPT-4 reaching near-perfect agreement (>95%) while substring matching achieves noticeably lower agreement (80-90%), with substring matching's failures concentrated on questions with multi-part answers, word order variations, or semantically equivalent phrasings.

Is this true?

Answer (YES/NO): NO